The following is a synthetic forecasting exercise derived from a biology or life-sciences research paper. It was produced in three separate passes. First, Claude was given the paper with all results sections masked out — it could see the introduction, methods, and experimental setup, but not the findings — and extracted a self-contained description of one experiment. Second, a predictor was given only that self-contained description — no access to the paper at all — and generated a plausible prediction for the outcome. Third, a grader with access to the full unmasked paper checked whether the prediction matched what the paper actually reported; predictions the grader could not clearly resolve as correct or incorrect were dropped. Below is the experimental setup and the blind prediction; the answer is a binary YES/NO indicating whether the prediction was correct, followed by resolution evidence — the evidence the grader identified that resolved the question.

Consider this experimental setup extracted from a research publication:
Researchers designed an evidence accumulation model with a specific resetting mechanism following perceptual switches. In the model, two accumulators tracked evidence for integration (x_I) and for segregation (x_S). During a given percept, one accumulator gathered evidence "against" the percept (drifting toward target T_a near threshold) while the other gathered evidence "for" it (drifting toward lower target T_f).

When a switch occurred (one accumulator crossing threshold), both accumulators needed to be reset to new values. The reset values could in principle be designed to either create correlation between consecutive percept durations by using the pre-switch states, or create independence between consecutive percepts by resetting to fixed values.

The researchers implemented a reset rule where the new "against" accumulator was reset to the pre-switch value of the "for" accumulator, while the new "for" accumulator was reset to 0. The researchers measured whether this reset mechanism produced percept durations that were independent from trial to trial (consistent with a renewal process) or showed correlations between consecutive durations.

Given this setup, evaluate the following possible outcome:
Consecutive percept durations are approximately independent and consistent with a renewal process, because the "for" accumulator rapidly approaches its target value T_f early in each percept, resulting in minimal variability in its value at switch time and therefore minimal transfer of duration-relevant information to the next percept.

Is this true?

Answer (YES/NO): YES